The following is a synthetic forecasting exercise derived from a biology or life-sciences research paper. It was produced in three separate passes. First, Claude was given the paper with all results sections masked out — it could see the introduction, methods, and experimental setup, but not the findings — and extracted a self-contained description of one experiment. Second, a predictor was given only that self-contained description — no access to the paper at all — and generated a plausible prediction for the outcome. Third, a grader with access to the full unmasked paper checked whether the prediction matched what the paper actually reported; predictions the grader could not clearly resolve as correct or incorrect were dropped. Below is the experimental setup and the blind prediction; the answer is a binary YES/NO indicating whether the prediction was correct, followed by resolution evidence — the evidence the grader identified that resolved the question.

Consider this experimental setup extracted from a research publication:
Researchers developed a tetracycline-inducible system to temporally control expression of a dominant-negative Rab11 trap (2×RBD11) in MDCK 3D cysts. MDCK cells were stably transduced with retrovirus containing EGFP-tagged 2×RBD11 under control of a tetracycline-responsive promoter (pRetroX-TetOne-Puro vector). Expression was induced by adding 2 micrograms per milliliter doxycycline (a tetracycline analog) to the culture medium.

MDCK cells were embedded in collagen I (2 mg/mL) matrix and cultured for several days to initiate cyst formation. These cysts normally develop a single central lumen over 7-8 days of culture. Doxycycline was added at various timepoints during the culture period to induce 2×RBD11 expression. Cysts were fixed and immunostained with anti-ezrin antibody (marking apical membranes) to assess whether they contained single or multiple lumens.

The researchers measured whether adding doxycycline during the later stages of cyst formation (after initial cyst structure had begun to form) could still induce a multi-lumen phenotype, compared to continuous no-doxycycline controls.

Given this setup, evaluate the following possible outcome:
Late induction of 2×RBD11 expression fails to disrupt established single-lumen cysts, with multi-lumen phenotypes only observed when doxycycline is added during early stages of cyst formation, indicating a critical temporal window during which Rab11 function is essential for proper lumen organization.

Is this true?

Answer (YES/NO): YES